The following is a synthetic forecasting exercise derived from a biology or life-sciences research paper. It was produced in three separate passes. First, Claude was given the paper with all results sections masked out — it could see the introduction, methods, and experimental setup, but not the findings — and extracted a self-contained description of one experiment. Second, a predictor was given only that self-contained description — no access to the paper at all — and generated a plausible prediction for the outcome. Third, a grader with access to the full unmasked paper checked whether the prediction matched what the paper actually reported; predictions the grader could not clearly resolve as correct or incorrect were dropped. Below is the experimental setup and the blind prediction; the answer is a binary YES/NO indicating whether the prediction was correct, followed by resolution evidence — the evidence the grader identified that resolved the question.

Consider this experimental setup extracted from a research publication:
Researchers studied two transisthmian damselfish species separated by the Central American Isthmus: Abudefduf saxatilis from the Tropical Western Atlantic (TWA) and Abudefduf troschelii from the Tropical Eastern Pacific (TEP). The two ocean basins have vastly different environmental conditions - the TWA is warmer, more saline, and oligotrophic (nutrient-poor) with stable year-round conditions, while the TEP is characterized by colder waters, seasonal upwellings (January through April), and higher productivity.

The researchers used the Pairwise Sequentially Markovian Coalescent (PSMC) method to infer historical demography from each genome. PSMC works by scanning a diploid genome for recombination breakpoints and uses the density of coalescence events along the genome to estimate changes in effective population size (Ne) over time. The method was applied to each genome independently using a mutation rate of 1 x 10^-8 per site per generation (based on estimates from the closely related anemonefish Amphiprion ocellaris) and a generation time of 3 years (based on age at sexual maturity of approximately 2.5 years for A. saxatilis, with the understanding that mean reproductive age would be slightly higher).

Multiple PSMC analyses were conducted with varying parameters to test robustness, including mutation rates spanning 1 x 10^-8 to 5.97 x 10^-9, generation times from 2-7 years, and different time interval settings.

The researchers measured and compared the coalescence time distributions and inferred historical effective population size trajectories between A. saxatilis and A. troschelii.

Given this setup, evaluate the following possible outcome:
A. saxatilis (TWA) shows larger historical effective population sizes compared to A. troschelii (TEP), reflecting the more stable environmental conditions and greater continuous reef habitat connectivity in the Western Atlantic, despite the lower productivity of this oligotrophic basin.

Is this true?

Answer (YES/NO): NO